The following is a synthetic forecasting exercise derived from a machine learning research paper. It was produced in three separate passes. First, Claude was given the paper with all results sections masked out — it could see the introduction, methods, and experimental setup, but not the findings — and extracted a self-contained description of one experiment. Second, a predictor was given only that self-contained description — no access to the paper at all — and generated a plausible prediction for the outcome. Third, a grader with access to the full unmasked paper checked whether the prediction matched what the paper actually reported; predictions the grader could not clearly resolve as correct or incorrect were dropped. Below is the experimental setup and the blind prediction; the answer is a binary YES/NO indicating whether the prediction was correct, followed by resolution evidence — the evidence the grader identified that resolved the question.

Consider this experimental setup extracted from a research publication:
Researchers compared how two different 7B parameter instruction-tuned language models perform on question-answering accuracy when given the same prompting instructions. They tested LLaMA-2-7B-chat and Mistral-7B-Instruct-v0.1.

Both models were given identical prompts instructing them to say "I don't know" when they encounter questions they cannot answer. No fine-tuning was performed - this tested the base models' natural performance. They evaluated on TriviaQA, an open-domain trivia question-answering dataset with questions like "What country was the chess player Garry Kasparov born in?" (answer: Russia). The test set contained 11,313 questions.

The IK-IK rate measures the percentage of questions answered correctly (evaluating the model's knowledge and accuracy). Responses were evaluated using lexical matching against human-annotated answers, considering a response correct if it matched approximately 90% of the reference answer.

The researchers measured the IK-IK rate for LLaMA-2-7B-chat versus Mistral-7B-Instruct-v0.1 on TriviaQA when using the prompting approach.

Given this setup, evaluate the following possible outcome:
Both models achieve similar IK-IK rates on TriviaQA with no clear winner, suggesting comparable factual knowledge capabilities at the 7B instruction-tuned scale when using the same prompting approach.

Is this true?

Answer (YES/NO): NO